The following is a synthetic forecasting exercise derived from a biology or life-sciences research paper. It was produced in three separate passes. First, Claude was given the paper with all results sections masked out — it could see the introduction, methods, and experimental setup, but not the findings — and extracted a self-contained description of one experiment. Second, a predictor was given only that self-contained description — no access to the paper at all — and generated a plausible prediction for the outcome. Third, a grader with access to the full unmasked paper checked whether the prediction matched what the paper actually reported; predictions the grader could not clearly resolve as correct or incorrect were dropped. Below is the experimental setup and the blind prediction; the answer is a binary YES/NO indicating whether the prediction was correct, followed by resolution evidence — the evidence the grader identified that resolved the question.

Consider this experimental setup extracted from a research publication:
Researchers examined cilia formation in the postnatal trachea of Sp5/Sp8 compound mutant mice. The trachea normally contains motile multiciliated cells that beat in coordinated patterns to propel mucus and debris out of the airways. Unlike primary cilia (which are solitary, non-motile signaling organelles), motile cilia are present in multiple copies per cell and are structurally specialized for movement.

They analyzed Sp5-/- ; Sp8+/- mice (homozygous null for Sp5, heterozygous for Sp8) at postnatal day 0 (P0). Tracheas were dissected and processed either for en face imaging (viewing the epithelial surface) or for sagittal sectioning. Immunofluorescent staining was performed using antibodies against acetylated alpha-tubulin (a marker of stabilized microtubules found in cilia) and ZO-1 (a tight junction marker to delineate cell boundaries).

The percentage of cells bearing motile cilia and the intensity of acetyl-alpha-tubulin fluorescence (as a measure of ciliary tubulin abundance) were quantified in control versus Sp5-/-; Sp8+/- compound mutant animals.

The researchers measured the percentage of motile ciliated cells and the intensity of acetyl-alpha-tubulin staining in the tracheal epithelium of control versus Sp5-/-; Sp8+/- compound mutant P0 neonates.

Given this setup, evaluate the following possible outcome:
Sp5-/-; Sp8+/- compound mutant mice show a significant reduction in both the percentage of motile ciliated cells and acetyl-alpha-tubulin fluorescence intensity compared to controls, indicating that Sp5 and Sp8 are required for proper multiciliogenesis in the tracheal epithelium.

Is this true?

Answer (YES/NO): YES